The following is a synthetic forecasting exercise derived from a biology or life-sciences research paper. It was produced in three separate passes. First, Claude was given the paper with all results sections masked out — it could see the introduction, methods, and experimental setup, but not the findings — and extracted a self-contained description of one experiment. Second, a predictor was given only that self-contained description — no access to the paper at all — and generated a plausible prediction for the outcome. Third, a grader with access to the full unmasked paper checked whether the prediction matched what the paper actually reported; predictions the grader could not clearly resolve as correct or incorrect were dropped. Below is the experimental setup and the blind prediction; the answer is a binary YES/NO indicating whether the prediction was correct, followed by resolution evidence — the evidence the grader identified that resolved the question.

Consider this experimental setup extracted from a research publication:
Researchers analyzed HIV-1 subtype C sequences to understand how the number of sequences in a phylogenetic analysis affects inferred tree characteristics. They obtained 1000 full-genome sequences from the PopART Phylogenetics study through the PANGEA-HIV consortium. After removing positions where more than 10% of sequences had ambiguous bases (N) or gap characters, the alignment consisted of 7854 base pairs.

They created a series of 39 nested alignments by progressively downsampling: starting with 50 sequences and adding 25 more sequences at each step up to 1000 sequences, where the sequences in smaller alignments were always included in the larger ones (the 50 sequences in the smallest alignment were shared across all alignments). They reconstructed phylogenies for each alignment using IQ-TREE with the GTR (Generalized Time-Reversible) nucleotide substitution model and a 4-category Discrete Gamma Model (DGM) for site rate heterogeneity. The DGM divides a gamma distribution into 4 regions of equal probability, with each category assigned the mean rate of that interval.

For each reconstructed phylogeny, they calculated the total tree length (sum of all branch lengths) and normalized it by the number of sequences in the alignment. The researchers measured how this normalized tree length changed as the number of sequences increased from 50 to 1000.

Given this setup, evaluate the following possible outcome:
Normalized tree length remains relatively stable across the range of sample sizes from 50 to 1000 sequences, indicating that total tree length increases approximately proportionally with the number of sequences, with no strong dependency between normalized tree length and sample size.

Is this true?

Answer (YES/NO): NO